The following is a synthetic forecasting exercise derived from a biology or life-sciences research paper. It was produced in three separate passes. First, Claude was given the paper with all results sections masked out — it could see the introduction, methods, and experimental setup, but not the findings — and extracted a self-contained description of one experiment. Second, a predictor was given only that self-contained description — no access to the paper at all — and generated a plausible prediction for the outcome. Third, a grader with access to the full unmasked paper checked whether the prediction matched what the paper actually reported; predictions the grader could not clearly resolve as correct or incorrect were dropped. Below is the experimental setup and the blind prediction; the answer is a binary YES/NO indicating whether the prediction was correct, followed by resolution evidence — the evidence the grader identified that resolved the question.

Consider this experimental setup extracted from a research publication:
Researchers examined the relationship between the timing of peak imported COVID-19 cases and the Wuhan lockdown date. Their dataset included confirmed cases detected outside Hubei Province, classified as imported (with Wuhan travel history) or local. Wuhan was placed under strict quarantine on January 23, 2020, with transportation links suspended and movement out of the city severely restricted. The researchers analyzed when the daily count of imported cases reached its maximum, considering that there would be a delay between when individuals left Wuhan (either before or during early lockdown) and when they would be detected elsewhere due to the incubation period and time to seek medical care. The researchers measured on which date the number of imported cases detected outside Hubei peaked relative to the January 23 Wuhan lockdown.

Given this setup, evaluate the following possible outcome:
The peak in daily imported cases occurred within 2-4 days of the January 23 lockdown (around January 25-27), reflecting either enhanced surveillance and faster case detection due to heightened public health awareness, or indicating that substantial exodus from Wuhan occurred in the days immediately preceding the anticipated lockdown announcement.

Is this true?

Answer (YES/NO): NO